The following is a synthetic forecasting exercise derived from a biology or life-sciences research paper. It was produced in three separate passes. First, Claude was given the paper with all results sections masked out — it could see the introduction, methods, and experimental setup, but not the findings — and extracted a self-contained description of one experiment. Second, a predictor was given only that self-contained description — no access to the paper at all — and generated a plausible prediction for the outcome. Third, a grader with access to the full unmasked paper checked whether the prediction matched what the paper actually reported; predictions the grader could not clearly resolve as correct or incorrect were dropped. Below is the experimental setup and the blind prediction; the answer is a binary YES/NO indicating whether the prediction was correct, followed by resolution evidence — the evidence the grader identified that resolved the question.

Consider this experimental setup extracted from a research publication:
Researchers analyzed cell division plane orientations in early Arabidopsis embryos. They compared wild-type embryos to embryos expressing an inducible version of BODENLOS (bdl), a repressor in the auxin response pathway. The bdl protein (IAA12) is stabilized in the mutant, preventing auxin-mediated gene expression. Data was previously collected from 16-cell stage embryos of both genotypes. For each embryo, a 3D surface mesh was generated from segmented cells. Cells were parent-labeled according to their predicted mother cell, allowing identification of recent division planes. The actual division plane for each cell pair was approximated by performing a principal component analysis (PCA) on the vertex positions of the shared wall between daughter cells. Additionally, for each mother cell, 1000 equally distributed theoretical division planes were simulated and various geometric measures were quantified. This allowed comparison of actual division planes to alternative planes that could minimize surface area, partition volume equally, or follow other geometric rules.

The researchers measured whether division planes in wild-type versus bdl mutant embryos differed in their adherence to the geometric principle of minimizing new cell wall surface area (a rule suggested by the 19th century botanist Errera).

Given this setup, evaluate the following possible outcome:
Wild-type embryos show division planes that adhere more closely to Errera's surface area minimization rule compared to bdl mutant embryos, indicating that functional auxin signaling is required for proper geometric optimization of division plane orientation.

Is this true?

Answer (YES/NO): NO